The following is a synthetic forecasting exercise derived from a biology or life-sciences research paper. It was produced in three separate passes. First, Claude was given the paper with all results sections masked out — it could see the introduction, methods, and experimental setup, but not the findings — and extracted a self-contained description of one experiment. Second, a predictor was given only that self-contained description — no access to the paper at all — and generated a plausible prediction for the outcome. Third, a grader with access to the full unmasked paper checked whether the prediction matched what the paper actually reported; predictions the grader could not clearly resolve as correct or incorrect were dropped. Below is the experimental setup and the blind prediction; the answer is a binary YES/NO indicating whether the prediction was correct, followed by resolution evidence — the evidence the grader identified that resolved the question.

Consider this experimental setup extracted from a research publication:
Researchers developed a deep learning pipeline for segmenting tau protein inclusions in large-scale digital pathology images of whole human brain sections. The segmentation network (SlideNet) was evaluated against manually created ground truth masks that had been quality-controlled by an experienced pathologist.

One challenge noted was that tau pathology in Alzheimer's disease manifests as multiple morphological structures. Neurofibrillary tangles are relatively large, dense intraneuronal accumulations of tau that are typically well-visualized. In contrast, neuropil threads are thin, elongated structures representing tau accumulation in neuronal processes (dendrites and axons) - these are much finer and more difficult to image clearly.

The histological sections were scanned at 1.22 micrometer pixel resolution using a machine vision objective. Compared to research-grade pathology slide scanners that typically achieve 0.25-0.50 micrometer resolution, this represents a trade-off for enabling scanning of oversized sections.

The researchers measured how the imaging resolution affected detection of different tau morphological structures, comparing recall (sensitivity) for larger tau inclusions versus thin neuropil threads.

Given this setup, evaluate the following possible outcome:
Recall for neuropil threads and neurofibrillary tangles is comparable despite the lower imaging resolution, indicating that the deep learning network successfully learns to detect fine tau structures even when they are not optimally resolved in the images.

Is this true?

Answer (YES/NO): NO